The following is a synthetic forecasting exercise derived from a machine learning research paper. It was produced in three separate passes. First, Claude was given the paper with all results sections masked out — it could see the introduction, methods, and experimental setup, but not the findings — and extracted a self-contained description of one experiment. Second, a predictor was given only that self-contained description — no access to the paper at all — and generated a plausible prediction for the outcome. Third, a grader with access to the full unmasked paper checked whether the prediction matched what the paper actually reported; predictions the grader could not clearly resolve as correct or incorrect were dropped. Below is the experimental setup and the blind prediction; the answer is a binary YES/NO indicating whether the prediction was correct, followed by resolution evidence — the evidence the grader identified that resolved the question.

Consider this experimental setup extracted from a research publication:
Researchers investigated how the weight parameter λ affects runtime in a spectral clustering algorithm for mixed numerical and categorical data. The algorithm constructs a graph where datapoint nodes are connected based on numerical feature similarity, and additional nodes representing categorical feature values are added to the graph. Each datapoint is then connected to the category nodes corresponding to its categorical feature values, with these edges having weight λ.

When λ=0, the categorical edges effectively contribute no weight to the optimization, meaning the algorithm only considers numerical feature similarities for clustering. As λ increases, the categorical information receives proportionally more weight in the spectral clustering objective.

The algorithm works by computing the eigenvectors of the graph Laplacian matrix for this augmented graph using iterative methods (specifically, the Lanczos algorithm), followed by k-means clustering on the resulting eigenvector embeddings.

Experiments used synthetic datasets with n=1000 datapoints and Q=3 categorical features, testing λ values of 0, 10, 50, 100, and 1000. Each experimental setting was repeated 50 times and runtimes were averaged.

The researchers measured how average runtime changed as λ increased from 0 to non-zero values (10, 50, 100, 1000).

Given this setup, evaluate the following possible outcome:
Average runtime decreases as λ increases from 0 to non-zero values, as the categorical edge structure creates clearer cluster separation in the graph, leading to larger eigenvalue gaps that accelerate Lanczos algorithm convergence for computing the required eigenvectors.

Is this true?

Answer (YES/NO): NO